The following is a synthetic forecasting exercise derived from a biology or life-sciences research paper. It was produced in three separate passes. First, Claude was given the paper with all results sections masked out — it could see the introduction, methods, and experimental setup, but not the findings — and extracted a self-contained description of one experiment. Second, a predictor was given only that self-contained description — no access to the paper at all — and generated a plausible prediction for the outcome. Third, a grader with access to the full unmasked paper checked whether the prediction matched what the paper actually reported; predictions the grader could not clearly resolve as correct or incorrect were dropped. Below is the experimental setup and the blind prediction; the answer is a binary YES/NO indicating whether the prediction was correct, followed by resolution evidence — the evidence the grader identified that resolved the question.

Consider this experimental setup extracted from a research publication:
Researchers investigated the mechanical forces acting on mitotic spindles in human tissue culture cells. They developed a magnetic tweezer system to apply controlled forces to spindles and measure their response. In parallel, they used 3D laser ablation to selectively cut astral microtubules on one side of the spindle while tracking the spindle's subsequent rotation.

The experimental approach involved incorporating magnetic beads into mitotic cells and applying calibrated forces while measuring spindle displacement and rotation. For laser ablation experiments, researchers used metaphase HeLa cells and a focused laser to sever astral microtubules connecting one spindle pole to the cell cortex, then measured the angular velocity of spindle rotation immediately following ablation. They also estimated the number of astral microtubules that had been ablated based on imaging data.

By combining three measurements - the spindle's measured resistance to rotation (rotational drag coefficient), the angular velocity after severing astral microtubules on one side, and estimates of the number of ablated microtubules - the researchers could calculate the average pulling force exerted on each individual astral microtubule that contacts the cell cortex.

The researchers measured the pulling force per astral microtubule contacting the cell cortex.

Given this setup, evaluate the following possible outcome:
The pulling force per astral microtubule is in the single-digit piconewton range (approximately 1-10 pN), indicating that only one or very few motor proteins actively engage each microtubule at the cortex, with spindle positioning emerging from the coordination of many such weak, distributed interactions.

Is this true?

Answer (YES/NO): YES